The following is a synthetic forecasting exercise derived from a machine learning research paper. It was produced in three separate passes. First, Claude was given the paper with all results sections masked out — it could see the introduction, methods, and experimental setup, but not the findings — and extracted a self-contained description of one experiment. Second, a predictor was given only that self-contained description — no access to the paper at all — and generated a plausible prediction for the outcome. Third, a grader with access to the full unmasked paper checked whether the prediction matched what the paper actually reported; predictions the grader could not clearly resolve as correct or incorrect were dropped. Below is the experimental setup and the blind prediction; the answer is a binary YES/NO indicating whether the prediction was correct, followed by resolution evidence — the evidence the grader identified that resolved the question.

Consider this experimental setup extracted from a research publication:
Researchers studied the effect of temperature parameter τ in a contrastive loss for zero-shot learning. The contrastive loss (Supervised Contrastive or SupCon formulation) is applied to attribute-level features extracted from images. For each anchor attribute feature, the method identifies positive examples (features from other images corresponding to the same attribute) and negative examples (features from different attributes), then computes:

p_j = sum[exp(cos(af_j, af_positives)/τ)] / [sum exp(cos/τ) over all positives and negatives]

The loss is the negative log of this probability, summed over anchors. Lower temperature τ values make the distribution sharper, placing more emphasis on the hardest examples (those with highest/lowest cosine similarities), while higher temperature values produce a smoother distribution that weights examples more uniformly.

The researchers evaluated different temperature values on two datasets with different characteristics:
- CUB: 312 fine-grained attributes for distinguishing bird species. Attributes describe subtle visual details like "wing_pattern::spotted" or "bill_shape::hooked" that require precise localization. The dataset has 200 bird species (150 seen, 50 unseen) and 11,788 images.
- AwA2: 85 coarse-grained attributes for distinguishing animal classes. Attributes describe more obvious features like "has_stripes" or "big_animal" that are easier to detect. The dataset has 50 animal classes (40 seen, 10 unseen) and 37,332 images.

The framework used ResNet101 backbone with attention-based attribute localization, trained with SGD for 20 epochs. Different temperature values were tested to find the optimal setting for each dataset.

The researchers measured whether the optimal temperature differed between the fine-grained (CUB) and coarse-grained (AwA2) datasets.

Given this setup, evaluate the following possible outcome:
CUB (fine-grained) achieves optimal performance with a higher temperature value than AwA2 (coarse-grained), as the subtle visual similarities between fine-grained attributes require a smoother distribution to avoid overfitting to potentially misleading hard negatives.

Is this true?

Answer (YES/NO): NO